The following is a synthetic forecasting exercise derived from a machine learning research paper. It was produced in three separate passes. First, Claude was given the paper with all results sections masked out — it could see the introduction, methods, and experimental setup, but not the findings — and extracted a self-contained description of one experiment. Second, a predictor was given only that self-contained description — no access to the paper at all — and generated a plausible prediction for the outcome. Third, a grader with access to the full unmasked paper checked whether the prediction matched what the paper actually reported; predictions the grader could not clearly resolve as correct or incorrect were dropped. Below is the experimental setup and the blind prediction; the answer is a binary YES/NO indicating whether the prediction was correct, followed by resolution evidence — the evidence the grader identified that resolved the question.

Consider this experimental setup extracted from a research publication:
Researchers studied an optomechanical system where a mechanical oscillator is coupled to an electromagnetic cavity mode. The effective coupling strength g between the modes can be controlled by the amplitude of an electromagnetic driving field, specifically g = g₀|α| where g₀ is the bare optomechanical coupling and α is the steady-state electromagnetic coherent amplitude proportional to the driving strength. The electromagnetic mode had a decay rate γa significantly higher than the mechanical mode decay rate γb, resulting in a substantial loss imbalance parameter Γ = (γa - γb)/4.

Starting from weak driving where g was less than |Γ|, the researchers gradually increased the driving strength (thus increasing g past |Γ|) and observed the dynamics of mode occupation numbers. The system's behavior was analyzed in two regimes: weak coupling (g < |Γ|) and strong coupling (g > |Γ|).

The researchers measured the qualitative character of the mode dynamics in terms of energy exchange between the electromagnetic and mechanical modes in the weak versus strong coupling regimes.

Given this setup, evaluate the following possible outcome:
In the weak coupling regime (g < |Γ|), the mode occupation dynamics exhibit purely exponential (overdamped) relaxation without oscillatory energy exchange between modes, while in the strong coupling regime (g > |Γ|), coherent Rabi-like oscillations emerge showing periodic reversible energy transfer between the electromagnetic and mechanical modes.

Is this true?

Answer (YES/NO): YES